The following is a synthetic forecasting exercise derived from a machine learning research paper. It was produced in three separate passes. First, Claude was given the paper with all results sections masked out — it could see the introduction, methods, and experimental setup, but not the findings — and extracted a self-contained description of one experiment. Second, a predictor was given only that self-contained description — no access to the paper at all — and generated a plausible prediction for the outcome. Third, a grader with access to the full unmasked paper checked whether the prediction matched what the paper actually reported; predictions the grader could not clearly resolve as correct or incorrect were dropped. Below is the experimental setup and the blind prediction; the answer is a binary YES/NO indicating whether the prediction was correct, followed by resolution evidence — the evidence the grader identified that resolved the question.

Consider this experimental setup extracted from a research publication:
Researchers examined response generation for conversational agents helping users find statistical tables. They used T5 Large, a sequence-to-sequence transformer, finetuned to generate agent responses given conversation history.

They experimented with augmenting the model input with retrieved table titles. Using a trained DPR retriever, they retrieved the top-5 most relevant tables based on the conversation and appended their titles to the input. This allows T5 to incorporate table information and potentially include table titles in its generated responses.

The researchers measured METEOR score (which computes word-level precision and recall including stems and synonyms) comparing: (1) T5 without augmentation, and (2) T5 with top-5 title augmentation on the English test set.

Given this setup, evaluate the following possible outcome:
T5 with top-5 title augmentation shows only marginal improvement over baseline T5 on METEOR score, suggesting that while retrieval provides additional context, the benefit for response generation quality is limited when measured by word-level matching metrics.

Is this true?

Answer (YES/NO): YES